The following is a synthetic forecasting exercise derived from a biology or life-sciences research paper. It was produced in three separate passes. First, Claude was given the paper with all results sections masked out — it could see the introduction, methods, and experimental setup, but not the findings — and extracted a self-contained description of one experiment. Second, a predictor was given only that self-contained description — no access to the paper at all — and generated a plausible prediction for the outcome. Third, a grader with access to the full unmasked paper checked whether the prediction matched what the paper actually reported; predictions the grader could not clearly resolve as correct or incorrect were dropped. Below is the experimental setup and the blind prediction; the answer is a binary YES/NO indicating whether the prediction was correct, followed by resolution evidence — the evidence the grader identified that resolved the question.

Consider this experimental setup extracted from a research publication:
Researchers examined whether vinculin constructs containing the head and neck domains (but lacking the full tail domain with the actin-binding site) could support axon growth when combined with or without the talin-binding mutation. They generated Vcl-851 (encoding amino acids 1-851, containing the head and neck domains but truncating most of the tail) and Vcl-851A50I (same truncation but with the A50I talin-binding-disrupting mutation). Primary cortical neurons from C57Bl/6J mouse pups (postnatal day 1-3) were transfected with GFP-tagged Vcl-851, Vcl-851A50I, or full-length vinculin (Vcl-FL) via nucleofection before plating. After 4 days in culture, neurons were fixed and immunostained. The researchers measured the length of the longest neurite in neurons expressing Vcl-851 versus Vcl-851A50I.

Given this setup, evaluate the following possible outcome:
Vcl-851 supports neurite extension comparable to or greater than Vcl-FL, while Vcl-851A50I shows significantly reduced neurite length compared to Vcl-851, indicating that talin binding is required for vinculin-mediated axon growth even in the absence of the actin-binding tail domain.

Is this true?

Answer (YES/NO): NO